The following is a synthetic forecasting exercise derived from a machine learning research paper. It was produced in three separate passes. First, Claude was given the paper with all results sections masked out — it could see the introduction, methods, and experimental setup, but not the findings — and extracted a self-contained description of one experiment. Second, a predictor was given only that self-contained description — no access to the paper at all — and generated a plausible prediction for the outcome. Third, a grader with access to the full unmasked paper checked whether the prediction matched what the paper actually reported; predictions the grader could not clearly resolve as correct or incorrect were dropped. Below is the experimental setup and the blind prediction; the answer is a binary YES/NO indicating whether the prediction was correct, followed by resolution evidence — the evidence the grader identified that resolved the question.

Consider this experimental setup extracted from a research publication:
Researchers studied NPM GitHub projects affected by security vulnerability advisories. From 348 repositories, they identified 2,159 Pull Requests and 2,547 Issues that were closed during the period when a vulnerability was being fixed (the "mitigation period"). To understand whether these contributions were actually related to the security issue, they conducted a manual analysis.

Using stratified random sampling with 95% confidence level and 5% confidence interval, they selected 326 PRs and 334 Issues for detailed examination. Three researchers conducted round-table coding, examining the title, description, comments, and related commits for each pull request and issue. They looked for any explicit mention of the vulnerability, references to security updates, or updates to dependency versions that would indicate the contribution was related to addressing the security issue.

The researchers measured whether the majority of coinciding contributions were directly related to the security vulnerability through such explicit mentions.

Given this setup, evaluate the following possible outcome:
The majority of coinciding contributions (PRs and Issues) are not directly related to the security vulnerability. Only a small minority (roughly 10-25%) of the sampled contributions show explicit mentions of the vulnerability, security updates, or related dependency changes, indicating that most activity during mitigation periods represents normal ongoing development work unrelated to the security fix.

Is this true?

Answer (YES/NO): NO